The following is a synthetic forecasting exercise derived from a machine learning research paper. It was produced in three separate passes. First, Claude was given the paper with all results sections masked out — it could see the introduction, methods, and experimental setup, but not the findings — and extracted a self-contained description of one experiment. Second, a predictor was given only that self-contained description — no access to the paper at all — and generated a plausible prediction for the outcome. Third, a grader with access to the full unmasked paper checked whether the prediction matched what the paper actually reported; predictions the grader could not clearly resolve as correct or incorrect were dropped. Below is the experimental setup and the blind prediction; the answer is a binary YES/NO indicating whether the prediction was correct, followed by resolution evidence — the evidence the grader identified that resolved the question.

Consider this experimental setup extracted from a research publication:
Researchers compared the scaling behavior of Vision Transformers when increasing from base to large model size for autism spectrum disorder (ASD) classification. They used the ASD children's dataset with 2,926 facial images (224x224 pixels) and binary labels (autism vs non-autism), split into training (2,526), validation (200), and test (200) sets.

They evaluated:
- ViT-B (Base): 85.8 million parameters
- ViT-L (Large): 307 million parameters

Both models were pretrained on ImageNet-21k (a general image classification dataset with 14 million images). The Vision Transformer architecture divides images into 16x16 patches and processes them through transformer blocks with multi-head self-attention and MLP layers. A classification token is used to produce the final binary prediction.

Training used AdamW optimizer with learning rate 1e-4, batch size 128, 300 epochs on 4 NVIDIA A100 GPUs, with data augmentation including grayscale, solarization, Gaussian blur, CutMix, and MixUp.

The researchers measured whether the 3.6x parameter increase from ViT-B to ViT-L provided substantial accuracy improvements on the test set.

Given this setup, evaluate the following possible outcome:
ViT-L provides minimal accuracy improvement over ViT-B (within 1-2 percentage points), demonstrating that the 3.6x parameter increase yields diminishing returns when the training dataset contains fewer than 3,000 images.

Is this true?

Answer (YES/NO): YES